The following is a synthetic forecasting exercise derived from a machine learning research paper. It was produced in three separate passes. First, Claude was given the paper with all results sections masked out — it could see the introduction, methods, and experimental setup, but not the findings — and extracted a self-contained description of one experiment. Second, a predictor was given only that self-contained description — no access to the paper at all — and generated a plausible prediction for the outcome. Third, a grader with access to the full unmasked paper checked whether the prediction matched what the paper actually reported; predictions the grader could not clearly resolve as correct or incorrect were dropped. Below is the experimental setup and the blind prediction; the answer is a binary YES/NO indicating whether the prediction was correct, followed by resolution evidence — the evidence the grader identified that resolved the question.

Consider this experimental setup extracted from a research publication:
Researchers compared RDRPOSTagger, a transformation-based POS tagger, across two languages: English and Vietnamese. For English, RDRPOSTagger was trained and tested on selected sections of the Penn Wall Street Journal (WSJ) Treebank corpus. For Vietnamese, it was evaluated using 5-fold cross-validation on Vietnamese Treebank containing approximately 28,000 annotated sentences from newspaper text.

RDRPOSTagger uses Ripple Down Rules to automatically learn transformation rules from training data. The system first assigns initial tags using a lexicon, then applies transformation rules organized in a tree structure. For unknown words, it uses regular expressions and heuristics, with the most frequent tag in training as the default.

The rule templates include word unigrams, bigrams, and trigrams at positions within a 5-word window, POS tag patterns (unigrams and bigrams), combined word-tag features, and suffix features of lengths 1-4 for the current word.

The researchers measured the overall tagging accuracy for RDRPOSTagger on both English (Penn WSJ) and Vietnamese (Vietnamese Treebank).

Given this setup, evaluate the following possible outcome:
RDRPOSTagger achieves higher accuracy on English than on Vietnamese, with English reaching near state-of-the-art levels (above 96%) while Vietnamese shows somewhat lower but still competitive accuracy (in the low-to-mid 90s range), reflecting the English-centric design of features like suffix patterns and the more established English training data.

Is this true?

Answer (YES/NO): YES